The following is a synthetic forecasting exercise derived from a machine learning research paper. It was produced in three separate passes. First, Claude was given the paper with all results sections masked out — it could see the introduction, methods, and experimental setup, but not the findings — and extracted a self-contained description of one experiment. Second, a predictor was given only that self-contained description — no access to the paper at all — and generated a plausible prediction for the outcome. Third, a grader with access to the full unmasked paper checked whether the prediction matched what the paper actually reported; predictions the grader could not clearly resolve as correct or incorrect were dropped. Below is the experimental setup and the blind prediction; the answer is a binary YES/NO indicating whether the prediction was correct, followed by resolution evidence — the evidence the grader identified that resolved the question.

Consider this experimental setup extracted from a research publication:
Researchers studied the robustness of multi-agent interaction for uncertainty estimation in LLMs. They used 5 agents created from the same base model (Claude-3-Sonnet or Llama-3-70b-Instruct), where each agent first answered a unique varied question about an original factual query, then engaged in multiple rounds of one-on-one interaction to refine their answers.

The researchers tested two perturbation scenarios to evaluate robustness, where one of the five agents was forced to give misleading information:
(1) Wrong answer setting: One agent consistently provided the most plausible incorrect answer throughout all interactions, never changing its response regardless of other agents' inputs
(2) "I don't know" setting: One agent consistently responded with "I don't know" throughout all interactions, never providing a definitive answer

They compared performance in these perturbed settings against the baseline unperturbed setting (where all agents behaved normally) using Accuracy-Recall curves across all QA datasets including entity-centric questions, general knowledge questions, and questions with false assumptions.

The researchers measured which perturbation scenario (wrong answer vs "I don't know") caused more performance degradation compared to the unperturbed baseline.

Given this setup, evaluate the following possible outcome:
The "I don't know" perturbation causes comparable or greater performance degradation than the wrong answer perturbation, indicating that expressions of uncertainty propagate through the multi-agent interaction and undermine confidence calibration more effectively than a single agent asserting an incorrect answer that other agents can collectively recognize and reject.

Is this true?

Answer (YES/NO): NO